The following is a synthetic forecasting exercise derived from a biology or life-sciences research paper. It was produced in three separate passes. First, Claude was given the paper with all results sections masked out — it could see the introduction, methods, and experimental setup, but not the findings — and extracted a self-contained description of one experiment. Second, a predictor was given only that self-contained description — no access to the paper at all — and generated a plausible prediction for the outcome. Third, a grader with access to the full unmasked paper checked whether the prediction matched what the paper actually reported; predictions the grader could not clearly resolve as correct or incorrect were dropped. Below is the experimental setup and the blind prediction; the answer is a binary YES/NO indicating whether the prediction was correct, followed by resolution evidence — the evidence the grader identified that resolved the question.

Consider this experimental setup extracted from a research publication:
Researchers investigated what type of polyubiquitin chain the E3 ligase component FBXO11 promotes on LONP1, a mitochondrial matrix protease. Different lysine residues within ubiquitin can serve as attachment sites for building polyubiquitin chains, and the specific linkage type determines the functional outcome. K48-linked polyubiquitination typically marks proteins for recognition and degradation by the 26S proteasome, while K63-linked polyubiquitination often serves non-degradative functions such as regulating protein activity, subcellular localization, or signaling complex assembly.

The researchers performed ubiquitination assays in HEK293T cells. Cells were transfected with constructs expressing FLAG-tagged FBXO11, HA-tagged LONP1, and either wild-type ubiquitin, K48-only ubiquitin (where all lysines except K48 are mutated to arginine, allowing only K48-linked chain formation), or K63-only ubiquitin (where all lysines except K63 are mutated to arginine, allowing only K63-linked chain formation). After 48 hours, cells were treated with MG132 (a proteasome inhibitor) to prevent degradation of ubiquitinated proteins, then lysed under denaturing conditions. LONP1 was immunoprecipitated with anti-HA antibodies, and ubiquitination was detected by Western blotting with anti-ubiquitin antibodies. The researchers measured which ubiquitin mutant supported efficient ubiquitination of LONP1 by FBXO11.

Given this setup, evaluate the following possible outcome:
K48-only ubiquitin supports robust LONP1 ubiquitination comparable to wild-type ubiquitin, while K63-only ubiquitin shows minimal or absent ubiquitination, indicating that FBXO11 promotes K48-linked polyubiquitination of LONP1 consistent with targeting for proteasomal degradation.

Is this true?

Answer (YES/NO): NO